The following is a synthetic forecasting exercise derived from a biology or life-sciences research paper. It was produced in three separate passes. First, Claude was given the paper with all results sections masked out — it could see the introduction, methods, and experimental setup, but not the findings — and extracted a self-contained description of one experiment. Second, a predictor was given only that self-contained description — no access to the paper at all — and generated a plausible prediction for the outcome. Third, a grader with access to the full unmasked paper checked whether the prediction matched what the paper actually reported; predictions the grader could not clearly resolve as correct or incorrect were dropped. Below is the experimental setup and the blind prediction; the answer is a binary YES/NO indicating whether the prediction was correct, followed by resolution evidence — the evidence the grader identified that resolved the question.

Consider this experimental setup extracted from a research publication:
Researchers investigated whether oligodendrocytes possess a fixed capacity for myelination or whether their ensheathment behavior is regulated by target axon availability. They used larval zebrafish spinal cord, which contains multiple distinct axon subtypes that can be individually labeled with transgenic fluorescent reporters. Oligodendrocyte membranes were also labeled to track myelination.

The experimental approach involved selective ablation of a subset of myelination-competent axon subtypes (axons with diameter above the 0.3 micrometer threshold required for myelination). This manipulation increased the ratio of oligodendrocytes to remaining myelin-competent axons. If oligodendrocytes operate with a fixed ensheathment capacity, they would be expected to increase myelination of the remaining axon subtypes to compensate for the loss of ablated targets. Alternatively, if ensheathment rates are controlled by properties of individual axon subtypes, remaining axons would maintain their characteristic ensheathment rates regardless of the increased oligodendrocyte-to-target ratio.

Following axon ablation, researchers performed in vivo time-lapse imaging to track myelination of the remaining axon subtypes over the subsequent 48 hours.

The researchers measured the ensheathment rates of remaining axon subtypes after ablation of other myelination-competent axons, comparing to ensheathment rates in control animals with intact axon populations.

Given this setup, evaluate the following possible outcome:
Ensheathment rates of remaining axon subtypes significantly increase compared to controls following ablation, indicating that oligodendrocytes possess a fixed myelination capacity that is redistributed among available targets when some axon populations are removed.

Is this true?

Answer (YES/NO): NO